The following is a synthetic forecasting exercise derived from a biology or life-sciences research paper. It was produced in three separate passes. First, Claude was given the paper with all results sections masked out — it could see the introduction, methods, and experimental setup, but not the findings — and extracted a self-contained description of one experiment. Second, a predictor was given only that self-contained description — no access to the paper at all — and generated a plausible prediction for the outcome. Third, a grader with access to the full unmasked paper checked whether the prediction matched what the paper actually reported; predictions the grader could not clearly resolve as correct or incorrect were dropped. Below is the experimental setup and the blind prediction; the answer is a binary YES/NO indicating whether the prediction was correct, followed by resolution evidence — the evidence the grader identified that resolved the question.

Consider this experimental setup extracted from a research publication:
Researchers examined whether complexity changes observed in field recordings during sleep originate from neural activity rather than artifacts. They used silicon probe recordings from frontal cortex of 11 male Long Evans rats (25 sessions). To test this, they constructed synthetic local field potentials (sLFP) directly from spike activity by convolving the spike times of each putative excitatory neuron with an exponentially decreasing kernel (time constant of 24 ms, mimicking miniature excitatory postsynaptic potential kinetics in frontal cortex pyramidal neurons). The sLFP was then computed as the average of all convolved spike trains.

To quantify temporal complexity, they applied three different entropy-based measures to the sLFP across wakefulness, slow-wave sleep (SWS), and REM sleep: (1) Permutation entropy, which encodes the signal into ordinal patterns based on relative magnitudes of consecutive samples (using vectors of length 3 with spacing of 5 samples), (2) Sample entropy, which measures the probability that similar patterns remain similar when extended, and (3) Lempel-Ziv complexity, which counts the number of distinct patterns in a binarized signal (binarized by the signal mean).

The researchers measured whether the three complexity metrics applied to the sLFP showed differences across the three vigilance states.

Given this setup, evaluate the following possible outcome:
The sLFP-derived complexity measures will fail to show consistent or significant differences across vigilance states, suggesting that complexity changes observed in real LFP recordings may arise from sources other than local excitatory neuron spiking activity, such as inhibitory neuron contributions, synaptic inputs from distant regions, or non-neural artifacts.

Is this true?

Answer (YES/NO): NO